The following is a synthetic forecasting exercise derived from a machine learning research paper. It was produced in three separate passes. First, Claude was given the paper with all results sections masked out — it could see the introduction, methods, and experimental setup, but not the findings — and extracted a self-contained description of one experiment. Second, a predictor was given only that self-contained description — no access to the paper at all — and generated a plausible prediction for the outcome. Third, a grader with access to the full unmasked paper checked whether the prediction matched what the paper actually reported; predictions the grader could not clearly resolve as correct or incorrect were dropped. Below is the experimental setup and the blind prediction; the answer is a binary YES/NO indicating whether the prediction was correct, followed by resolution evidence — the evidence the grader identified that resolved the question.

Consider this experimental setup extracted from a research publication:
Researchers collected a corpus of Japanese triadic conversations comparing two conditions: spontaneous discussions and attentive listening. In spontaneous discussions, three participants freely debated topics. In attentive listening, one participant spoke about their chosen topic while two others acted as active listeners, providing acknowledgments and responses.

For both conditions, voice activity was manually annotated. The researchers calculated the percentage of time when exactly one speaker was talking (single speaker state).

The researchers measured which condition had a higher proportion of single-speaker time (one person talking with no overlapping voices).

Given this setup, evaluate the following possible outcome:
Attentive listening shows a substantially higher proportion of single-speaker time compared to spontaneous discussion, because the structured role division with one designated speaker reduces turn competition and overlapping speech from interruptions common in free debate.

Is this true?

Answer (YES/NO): YES